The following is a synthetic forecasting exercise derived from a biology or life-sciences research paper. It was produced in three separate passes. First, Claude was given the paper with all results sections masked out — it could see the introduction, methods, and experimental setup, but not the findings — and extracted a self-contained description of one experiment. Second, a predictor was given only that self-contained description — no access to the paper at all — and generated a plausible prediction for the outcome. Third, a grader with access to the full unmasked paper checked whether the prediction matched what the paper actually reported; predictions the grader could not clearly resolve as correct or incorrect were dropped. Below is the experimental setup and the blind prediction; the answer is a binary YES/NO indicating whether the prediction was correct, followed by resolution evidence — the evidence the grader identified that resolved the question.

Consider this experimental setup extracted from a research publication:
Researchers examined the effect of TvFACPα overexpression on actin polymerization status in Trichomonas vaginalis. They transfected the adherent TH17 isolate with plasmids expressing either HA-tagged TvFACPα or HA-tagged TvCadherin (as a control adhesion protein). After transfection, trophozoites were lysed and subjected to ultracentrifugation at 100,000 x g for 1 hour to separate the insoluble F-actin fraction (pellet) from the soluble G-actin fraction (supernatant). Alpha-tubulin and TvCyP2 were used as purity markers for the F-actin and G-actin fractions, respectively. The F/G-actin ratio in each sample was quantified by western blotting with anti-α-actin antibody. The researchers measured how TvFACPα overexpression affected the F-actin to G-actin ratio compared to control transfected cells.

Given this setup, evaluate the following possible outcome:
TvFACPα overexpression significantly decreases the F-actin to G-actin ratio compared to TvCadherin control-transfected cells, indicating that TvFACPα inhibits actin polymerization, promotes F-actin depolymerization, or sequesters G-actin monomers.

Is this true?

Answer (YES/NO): YES